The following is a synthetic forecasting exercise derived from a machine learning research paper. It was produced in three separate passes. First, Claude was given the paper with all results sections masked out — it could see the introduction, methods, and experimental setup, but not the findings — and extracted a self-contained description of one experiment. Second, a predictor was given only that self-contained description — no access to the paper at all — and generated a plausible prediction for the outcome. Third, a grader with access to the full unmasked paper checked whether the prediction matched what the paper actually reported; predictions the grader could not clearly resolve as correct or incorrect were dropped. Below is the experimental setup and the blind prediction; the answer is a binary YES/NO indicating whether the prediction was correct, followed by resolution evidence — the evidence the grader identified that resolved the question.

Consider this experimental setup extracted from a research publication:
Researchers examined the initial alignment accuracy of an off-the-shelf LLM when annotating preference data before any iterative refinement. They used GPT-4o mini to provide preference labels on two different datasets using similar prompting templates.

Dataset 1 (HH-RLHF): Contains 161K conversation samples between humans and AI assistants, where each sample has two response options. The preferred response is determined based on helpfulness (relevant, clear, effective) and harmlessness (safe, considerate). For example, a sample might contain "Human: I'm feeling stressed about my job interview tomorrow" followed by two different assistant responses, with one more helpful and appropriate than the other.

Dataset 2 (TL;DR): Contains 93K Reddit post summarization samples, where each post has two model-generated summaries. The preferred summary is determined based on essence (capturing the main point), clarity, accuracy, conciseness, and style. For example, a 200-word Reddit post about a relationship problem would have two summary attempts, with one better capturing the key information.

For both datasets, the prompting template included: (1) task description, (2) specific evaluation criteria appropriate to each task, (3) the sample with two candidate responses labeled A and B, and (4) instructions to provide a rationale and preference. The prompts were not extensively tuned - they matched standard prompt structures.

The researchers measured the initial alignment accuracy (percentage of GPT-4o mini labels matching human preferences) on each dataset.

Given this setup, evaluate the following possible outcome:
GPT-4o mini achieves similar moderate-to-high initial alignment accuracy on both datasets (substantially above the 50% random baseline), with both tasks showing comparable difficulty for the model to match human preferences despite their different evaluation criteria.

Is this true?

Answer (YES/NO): YES